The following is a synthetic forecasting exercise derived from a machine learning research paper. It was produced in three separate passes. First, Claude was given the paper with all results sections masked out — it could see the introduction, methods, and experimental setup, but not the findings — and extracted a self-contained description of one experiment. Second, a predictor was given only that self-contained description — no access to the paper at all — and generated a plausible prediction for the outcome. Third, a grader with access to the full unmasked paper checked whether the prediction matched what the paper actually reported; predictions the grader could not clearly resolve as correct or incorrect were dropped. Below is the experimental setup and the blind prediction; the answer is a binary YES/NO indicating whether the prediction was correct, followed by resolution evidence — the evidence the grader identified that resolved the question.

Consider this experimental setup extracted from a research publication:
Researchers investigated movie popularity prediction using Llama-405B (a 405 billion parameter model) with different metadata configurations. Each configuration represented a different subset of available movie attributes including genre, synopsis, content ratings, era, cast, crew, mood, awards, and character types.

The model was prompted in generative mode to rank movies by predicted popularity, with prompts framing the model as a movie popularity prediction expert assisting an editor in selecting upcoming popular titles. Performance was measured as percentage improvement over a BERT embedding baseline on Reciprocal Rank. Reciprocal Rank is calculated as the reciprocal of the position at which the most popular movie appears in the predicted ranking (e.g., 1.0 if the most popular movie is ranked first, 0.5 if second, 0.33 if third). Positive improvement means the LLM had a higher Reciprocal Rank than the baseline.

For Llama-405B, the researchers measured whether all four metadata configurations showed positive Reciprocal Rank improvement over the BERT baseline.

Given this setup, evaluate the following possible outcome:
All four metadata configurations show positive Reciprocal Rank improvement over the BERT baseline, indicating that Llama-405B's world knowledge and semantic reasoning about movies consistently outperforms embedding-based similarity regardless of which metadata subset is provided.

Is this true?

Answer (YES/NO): NO